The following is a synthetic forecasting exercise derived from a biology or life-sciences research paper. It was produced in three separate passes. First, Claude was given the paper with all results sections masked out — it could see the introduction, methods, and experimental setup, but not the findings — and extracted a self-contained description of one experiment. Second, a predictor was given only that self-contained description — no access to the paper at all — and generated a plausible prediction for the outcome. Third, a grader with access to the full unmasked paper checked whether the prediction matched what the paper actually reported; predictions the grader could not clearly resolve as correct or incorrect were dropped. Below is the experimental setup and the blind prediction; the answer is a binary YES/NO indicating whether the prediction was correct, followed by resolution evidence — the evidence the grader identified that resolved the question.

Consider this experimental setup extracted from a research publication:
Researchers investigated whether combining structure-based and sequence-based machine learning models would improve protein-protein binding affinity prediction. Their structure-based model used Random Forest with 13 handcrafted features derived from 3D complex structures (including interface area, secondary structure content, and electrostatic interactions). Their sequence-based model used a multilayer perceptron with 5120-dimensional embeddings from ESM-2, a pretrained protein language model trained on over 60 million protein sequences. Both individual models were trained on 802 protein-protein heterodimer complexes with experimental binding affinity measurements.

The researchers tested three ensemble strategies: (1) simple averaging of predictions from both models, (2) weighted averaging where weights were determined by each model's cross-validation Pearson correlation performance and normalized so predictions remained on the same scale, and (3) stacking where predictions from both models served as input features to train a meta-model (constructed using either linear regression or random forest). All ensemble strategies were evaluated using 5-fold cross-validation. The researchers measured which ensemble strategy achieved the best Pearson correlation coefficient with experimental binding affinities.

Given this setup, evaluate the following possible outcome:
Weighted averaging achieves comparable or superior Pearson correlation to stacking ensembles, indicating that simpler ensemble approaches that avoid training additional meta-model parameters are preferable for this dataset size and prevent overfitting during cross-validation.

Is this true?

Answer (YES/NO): YES